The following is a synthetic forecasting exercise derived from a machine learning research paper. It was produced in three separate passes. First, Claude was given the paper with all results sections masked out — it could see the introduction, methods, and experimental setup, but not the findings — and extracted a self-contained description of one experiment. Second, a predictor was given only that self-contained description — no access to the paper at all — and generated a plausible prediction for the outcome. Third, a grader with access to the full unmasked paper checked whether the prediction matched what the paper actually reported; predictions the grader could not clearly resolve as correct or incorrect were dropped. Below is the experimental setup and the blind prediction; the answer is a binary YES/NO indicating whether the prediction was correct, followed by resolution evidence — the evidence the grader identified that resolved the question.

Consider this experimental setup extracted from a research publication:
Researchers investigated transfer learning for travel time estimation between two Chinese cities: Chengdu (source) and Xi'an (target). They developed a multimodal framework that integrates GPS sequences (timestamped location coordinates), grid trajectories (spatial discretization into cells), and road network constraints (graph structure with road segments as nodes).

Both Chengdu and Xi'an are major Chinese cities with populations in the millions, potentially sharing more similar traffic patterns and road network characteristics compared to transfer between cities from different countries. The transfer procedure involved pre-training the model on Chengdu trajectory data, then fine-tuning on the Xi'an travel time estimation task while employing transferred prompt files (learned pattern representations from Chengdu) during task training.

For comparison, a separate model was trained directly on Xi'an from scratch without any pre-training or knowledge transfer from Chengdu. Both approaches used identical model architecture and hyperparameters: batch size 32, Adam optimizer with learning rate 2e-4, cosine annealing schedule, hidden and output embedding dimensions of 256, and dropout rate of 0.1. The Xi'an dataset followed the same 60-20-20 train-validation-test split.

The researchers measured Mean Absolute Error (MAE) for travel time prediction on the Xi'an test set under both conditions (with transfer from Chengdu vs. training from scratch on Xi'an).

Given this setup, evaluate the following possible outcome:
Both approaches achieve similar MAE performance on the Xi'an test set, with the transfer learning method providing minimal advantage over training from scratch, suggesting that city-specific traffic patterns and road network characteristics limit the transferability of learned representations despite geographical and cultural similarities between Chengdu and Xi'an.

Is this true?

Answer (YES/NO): NO